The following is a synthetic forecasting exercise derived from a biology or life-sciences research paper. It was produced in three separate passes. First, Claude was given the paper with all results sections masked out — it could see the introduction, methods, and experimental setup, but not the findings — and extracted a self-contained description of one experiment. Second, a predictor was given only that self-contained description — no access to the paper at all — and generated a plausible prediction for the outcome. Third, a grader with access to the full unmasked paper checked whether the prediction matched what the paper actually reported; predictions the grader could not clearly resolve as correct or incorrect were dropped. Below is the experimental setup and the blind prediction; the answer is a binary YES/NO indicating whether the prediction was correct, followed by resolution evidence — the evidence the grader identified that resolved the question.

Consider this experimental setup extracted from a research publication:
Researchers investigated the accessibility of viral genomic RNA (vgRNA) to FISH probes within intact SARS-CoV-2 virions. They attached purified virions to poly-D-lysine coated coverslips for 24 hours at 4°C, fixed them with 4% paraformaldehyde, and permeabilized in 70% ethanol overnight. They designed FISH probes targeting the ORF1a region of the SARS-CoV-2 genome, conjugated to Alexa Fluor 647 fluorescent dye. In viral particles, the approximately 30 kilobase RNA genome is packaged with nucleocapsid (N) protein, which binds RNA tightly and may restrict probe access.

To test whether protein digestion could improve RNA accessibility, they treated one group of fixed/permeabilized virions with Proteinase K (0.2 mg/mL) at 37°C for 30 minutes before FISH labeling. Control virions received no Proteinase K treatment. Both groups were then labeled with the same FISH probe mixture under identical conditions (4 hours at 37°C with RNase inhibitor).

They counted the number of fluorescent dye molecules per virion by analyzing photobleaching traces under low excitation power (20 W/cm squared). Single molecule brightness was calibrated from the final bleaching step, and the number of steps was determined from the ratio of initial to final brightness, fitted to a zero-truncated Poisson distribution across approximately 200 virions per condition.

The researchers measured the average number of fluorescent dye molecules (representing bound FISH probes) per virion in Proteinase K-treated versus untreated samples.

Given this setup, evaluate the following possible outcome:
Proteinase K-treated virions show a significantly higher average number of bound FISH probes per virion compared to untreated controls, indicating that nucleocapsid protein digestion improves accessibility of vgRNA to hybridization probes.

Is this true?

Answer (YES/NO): YES